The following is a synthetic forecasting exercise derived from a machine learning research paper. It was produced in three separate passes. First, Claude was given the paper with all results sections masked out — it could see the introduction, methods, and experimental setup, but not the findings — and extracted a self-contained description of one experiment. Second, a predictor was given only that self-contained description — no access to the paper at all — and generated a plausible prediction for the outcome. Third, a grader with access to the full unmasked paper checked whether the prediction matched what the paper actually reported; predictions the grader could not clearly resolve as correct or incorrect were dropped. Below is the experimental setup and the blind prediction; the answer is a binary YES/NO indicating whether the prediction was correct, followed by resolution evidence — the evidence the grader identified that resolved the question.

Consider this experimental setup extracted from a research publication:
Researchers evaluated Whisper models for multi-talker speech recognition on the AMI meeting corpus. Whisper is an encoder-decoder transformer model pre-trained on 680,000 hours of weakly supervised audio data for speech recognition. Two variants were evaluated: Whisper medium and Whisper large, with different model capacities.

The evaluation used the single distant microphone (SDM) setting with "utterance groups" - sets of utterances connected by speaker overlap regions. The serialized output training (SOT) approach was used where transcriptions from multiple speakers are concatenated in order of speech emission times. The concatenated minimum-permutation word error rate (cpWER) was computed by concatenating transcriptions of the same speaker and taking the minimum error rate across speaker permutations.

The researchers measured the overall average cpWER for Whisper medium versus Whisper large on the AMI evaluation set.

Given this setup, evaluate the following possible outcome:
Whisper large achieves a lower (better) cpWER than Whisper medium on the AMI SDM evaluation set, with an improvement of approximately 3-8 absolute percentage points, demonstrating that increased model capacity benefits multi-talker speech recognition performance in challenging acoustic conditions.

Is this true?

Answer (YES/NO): NO